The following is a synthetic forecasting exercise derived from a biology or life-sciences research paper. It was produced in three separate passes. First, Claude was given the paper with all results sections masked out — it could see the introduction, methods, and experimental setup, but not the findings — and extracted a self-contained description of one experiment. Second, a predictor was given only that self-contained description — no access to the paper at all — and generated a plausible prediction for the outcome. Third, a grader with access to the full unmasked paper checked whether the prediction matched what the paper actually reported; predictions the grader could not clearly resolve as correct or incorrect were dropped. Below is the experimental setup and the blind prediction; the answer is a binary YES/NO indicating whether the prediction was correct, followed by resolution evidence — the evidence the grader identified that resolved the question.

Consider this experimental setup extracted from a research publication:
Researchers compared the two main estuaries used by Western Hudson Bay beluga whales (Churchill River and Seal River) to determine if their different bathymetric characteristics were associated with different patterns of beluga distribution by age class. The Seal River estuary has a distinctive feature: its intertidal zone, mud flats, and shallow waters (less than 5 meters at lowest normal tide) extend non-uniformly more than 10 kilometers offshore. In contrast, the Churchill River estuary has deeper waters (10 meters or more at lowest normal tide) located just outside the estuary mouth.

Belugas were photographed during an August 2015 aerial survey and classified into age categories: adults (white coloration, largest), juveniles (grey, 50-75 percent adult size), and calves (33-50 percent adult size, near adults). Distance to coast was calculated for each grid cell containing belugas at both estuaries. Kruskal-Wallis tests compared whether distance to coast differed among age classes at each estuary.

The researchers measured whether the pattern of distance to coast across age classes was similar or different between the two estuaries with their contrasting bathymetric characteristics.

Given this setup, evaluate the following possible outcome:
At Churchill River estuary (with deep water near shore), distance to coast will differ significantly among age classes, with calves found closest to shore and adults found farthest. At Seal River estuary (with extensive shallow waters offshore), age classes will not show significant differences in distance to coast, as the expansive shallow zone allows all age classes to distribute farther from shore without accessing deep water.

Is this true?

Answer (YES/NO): NO